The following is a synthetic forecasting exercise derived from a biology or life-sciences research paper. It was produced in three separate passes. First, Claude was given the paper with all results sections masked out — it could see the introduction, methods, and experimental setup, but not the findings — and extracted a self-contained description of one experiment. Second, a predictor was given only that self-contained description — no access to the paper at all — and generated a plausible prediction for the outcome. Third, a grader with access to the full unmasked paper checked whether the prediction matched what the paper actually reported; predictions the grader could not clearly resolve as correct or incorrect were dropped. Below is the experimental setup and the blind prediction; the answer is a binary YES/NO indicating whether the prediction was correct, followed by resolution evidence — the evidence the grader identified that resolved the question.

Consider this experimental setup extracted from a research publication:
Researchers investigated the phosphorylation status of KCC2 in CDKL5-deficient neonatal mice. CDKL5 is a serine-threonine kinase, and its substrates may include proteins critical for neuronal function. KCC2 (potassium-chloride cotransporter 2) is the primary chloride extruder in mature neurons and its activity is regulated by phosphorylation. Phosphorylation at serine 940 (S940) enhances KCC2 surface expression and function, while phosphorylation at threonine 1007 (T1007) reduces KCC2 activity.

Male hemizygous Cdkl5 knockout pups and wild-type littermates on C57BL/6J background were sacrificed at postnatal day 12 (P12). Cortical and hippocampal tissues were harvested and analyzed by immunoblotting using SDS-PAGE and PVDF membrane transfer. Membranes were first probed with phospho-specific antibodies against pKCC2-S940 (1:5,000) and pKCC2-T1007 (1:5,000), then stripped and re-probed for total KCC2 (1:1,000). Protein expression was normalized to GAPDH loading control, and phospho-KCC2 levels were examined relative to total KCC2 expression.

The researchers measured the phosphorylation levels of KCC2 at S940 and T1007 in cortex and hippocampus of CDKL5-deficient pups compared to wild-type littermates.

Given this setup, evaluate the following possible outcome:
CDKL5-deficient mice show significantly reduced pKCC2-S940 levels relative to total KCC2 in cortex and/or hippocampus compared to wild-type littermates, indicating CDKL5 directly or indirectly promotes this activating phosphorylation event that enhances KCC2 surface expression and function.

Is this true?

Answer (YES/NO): YES